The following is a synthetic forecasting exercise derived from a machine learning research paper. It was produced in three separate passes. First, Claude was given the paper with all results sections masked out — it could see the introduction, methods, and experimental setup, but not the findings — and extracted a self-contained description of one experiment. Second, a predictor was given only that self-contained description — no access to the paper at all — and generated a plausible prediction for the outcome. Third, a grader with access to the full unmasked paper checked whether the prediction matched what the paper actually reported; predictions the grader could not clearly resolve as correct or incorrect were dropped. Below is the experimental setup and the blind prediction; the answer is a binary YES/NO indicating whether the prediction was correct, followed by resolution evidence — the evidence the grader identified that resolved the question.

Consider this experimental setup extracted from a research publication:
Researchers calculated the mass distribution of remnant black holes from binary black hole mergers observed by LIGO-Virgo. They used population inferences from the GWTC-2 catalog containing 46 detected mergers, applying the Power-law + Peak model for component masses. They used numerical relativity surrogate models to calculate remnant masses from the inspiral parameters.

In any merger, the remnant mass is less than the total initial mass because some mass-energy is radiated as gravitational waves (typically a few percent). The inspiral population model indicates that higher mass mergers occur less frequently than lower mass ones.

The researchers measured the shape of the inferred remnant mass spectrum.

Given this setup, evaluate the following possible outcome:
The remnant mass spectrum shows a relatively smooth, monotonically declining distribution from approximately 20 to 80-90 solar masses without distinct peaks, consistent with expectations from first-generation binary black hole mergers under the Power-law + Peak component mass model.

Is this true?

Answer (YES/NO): NO